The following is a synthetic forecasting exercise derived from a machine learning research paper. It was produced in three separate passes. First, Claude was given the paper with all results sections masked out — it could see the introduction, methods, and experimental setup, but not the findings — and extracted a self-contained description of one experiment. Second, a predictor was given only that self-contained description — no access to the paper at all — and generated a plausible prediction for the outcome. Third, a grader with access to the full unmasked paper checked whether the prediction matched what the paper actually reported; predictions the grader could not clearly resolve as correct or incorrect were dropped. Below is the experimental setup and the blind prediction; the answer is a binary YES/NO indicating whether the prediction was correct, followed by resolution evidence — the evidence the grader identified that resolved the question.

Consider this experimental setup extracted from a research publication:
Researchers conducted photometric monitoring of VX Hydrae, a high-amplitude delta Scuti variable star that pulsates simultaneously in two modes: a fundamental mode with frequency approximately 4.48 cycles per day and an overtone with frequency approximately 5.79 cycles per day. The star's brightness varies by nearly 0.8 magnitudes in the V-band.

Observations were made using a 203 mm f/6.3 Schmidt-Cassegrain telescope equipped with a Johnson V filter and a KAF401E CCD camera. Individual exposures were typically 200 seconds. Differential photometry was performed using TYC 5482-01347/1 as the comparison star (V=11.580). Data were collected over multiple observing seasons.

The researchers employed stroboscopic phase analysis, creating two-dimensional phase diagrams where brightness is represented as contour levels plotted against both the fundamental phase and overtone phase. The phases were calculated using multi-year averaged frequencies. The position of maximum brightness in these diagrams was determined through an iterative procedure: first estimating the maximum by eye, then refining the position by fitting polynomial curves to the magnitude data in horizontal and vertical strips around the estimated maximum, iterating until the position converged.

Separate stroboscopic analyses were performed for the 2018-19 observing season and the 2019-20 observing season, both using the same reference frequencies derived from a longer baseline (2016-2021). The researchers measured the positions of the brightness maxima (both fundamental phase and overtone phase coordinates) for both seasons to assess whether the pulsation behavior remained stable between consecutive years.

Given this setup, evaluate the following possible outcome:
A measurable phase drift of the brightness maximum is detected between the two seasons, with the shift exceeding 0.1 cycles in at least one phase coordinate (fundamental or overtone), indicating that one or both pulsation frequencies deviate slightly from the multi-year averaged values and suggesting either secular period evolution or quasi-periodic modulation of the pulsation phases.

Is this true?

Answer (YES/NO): NO